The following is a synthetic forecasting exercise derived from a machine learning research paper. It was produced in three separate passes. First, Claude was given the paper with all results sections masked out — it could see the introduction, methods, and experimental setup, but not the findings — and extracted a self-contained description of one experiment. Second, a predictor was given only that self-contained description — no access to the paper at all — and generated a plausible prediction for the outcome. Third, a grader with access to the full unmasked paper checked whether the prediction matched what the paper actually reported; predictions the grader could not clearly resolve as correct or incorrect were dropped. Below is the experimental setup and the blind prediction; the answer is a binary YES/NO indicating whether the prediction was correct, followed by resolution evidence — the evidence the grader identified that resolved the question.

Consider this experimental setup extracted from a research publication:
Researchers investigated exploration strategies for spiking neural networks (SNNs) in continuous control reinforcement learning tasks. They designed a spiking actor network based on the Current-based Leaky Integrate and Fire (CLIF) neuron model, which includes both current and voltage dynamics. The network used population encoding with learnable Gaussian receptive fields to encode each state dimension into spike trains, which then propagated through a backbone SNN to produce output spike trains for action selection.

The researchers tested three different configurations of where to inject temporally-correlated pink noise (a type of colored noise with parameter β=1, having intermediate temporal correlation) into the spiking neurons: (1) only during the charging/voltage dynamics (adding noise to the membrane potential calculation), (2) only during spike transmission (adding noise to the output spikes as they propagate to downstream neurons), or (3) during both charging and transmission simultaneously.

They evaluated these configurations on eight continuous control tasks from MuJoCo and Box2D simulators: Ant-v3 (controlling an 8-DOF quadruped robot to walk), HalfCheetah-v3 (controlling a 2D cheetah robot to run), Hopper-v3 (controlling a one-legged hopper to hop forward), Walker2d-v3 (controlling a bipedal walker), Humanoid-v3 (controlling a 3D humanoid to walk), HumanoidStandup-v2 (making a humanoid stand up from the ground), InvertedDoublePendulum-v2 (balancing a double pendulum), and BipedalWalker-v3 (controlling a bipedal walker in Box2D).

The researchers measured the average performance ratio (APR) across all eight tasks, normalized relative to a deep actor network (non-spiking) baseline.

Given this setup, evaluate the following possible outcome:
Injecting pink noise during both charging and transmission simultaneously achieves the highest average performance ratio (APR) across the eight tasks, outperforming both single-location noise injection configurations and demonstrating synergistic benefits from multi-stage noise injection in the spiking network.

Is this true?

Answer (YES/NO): YES